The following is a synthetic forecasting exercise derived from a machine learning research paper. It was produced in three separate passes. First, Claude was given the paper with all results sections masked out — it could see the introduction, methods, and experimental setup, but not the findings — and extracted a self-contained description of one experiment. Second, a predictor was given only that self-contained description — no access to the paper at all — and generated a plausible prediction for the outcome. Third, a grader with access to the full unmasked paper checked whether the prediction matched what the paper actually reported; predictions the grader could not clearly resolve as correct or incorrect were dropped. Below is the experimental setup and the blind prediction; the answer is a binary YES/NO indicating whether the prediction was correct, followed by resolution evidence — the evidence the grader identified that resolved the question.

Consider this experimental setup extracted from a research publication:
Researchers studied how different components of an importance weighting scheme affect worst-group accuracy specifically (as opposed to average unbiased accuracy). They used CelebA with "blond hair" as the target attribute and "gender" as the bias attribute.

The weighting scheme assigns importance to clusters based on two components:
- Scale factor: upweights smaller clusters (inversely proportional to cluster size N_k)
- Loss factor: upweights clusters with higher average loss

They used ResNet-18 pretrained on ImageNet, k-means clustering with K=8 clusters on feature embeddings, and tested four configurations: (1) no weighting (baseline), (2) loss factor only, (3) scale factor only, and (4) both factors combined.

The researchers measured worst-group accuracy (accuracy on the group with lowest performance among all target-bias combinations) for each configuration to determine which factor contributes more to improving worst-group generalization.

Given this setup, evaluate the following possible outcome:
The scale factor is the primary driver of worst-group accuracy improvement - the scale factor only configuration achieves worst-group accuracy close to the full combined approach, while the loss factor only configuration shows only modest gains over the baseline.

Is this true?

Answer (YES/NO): YES